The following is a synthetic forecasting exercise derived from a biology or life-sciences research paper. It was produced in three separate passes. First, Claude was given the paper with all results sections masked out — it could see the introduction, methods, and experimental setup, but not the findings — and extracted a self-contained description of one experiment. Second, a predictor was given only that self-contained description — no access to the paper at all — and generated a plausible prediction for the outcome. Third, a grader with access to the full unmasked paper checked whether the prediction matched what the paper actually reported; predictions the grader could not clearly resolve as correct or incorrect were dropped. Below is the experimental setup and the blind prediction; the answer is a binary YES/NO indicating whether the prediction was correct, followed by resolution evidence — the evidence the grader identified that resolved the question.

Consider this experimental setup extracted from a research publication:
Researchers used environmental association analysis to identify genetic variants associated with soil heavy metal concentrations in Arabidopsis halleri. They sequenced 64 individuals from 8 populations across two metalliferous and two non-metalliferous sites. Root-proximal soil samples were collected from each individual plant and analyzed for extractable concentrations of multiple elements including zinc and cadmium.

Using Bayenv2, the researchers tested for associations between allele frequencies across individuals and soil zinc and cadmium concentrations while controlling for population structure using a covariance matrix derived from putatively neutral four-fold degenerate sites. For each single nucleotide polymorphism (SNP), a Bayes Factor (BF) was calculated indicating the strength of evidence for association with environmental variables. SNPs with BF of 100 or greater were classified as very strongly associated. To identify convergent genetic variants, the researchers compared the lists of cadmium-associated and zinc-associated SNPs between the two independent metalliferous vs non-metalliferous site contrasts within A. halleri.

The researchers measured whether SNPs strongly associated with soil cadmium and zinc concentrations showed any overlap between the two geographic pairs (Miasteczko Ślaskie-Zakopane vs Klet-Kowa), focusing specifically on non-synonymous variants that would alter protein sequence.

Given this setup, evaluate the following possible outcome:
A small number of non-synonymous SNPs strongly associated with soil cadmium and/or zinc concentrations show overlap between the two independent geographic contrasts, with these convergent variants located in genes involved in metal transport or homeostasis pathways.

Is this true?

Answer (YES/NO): NO